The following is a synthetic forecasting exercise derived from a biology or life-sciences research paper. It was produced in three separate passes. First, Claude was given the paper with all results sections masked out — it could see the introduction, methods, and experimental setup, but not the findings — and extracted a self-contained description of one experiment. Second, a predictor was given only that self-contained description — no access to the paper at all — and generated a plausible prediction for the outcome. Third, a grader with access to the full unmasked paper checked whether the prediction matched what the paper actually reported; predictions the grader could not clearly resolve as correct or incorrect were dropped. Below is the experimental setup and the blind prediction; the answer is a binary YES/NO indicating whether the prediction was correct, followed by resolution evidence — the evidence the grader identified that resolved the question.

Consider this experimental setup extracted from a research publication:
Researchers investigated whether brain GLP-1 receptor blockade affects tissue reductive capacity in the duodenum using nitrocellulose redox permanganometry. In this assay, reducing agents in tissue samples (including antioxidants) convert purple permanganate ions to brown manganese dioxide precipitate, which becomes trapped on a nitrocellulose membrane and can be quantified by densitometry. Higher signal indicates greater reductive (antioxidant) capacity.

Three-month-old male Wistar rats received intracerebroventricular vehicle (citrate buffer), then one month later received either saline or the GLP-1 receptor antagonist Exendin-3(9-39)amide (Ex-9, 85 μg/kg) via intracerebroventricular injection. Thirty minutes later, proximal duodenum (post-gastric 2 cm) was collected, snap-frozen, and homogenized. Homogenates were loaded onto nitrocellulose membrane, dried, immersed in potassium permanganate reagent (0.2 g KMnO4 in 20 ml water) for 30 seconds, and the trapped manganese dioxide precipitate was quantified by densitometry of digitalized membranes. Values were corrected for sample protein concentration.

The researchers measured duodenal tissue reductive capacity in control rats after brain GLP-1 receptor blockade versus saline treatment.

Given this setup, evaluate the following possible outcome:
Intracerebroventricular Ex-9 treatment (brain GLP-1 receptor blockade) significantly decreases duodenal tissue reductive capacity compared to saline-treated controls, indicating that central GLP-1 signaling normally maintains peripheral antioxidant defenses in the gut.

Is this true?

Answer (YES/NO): NO